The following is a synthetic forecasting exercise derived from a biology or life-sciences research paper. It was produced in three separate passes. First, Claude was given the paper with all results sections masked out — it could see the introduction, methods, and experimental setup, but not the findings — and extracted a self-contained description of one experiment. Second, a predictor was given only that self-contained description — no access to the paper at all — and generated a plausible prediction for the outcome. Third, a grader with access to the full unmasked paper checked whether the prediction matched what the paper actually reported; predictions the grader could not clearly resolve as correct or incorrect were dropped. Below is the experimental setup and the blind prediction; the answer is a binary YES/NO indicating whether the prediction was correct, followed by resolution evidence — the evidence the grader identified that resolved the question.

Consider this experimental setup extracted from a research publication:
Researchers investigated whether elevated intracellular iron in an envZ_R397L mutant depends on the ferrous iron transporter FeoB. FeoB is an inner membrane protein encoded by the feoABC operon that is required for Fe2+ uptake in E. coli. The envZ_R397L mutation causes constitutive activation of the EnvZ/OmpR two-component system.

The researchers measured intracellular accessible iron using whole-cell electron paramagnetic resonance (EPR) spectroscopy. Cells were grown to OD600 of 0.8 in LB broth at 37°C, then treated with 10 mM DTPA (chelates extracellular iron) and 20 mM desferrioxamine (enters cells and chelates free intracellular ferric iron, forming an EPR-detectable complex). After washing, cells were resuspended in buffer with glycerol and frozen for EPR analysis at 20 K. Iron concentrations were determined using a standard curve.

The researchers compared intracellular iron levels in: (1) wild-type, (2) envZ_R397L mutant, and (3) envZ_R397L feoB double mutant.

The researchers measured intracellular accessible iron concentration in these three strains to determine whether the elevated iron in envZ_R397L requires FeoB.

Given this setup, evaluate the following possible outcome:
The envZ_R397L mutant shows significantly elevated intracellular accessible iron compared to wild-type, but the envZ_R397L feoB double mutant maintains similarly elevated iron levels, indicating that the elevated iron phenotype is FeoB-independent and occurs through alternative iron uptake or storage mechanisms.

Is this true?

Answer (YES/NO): NO